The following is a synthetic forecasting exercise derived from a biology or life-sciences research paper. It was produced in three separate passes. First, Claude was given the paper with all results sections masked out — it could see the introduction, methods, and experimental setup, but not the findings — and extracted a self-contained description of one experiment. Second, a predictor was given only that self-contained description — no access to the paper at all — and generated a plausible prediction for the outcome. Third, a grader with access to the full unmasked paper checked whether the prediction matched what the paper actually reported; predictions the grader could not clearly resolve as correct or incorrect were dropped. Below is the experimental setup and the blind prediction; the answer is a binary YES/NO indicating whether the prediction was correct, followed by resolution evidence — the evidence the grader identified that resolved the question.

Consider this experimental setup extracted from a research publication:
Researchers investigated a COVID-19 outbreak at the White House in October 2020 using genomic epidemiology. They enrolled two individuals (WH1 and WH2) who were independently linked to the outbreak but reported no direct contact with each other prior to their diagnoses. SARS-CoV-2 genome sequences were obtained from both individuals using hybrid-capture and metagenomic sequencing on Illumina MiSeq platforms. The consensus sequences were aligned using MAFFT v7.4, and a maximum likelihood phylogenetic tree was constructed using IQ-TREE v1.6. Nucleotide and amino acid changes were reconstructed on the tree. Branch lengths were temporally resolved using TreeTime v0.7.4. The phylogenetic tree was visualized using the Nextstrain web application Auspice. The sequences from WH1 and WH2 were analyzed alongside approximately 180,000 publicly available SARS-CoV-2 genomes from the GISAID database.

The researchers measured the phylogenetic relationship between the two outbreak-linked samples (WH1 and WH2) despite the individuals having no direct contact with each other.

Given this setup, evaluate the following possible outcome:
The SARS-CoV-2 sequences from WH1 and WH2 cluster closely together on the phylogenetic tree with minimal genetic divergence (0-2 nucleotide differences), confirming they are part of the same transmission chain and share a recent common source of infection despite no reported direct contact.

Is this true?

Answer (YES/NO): NO